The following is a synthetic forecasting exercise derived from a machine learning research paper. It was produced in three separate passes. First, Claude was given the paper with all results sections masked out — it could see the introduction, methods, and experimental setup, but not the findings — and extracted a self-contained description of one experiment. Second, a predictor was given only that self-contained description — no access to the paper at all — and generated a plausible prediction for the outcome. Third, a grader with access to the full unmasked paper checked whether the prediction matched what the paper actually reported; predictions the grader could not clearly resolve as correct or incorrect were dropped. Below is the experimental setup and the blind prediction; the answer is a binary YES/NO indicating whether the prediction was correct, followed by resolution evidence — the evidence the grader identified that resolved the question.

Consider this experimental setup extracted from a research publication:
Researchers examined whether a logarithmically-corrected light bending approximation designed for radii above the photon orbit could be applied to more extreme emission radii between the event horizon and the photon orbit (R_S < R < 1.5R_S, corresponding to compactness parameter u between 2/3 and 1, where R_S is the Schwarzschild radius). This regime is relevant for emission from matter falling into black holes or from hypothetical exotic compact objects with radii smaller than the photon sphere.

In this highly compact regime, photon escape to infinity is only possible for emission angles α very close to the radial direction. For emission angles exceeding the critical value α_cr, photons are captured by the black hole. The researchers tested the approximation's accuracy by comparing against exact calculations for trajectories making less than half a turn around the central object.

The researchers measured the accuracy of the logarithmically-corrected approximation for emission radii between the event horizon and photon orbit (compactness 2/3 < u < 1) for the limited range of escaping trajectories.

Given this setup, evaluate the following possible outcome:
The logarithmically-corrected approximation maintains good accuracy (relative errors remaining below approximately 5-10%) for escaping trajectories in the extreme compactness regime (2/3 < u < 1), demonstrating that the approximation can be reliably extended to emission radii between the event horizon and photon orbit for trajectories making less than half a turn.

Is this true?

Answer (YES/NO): YES